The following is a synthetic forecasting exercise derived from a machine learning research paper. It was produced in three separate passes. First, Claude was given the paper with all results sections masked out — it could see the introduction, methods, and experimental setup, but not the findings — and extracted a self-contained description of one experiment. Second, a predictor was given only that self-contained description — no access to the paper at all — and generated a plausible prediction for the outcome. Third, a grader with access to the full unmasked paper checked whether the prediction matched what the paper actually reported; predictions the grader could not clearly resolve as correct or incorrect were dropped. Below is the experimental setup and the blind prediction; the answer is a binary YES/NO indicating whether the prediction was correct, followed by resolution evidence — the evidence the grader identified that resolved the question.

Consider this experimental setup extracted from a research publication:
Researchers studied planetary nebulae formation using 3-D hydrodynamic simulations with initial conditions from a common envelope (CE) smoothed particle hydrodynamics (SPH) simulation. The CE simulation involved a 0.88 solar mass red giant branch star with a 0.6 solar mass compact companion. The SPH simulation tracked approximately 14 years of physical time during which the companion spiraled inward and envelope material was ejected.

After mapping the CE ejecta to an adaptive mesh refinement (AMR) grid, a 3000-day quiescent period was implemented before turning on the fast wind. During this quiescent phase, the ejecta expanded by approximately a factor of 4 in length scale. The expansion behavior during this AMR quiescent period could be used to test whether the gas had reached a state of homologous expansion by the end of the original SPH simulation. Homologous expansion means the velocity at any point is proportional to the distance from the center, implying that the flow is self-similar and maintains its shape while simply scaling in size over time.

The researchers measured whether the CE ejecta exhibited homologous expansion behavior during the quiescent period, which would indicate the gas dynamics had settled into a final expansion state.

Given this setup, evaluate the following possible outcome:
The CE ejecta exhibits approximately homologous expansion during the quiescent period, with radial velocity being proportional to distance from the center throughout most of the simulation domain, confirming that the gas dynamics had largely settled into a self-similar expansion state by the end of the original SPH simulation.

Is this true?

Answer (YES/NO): YES